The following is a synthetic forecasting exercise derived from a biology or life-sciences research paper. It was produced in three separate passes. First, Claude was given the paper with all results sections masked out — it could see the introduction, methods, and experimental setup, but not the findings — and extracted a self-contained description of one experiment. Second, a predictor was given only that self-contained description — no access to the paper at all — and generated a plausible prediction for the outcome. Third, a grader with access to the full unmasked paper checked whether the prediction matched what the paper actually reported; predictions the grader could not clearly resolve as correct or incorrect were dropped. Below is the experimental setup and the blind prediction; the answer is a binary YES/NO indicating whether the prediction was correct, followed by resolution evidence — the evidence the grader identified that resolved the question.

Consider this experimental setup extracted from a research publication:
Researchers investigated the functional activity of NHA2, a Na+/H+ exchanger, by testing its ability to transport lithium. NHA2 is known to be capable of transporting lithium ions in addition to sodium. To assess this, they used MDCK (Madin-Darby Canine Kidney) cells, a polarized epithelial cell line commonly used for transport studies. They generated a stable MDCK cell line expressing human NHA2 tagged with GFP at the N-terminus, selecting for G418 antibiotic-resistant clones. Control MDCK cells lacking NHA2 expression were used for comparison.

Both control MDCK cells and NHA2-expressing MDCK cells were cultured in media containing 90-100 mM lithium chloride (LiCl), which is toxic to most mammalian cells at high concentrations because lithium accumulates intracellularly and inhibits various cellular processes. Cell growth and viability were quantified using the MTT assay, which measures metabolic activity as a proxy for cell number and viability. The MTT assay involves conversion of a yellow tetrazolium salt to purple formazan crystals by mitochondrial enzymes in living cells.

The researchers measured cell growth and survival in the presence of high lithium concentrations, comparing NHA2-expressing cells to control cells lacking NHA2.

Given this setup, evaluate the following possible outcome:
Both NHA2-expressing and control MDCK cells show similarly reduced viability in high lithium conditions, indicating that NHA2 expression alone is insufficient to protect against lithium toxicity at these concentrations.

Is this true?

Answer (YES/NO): NO